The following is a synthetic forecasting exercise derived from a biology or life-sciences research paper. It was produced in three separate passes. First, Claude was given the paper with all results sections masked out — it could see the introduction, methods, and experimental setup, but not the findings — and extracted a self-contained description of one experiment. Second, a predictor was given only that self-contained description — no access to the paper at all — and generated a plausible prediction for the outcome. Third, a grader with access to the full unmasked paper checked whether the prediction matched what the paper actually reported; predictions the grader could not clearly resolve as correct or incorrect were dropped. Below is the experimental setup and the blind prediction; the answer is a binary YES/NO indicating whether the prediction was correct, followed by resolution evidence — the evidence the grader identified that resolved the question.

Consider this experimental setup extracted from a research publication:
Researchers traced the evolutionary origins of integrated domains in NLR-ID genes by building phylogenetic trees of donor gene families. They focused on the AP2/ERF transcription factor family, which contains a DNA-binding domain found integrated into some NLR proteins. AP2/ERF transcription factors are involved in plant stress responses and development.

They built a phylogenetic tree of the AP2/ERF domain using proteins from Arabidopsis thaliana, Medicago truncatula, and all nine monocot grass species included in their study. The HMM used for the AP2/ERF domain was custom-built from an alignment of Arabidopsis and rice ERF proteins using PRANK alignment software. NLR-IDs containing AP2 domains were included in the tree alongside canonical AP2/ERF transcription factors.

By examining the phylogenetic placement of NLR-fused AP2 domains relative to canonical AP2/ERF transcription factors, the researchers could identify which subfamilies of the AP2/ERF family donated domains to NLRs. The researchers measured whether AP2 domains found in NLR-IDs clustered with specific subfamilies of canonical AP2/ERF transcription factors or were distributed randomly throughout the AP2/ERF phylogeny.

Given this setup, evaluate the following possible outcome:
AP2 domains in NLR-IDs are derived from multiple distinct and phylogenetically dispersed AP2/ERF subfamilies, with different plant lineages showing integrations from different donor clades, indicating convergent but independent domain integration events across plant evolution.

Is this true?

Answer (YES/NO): NO